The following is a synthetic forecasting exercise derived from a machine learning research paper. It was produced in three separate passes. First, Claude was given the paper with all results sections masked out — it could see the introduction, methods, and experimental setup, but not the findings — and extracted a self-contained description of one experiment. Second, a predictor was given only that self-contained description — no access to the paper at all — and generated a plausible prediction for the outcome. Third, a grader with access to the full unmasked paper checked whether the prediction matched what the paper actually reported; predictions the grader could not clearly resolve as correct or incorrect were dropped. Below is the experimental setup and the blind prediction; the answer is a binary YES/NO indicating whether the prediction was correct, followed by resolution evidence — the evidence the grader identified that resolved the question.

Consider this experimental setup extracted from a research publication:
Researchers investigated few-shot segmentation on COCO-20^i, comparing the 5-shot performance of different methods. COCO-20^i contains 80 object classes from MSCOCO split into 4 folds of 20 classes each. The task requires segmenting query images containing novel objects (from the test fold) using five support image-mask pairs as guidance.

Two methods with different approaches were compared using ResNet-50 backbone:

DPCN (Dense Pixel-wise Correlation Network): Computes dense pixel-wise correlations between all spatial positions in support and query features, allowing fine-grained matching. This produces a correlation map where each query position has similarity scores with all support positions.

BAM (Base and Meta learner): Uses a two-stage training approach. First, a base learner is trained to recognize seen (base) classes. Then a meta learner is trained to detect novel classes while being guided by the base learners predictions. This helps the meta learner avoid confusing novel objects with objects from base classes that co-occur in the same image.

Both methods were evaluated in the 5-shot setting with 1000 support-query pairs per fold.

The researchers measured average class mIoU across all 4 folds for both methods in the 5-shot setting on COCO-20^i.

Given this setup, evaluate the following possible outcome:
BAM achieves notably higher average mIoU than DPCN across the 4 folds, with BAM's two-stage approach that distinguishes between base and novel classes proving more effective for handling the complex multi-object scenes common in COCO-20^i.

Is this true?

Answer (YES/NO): NO